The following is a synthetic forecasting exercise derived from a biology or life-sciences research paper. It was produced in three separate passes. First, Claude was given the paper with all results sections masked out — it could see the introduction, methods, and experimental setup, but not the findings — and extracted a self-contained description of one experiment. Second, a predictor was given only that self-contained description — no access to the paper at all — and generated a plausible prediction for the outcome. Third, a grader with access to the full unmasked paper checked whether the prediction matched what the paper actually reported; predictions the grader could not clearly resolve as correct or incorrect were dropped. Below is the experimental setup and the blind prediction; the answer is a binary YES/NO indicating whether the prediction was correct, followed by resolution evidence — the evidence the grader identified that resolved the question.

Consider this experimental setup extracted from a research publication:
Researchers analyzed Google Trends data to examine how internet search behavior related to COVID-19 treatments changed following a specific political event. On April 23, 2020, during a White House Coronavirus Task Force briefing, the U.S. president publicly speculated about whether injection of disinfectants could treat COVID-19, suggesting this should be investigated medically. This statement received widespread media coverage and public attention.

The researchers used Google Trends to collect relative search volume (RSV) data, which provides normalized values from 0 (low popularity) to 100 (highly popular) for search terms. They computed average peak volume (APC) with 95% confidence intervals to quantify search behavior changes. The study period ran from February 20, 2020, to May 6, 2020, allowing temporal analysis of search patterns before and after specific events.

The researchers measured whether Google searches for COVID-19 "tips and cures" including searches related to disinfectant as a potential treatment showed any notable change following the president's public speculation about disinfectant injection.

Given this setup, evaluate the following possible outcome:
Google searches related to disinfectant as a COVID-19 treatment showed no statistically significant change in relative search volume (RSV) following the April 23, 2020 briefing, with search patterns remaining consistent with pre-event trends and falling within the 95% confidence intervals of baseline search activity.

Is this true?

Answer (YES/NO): NO